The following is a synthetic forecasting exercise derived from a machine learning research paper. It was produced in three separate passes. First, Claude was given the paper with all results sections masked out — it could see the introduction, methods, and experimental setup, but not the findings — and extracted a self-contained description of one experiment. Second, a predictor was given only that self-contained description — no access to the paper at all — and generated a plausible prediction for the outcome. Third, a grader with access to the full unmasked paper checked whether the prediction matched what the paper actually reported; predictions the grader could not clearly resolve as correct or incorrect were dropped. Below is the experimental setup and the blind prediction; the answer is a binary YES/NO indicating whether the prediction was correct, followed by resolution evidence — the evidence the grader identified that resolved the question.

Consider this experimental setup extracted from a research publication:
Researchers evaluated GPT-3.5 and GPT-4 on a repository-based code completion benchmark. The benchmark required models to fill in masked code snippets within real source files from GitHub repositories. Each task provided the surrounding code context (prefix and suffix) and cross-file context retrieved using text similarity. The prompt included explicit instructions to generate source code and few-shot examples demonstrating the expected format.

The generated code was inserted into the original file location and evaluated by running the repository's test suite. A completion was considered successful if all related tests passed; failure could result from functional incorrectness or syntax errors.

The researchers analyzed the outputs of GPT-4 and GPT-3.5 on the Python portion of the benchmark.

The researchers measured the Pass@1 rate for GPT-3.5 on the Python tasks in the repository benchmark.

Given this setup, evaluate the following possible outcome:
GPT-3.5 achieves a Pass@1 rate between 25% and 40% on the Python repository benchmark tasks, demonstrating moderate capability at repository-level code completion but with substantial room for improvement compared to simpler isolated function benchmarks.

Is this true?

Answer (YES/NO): NO